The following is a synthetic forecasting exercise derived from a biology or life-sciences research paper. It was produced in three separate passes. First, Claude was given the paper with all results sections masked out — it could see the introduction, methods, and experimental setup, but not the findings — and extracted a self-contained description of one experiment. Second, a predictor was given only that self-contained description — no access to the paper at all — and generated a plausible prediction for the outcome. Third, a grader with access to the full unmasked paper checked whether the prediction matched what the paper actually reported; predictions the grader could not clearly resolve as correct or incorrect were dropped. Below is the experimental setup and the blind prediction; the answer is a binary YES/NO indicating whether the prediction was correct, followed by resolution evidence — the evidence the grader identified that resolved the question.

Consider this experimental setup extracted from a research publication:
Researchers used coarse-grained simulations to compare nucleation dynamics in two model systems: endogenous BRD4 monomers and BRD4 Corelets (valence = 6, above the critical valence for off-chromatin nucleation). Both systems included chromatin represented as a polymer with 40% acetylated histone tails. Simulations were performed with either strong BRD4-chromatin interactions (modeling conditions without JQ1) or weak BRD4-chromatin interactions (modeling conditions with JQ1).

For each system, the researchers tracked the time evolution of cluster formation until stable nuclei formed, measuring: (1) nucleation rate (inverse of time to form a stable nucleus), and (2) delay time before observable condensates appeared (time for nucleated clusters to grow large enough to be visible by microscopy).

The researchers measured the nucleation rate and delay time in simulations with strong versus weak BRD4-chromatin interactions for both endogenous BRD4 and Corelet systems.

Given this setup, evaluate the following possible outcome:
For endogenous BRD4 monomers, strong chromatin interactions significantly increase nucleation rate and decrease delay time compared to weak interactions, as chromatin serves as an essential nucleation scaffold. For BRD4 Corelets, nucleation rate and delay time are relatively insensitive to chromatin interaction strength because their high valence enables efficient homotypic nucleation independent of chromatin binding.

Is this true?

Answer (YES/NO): NO